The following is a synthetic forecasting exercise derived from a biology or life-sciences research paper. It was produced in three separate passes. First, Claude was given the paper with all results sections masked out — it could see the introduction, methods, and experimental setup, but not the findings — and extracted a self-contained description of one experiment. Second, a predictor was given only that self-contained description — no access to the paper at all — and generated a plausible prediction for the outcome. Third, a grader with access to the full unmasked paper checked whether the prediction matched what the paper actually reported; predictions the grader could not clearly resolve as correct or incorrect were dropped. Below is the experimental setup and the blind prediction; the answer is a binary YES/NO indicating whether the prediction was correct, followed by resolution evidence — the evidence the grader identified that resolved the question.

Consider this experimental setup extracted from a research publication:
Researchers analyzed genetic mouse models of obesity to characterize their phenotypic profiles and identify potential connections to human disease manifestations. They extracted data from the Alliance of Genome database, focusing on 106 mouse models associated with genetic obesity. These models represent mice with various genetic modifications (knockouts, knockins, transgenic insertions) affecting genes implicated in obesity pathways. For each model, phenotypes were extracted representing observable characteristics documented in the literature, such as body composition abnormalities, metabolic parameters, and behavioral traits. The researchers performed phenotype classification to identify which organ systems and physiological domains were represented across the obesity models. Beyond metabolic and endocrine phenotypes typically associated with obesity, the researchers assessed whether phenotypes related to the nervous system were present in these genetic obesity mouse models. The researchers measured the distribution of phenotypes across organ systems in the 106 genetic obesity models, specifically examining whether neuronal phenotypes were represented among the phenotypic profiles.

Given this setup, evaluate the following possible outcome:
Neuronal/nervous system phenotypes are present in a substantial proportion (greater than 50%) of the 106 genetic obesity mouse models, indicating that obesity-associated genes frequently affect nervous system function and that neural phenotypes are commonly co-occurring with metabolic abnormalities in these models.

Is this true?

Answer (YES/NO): NO